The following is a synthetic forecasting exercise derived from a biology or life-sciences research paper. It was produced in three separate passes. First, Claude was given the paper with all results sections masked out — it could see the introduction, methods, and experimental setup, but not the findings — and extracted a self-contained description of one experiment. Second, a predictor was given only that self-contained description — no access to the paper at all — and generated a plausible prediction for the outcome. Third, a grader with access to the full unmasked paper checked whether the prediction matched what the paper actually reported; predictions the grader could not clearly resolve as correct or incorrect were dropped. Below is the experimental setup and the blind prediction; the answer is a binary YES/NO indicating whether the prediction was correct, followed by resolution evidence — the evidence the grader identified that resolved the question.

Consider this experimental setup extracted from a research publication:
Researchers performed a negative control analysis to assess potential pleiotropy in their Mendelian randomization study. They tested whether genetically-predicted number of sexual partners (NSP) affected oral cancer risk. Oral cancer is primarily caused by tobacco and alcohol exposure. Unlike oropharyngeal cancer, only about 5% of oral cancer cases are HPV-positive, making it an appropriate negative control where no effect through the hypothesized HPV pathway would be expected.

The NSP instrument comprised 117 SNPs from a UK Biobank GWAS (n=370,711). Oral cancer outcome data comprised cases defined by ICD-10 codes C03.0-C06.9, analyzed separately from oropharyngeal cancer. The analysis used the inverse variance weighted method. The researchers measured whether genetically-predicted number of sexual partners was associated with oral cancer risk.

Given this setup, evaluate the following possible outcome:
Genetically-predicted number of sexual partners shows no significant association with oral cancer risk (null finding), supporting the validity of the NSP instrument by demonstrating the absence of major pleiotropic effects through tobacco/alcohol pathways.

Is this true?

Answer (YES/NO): YES